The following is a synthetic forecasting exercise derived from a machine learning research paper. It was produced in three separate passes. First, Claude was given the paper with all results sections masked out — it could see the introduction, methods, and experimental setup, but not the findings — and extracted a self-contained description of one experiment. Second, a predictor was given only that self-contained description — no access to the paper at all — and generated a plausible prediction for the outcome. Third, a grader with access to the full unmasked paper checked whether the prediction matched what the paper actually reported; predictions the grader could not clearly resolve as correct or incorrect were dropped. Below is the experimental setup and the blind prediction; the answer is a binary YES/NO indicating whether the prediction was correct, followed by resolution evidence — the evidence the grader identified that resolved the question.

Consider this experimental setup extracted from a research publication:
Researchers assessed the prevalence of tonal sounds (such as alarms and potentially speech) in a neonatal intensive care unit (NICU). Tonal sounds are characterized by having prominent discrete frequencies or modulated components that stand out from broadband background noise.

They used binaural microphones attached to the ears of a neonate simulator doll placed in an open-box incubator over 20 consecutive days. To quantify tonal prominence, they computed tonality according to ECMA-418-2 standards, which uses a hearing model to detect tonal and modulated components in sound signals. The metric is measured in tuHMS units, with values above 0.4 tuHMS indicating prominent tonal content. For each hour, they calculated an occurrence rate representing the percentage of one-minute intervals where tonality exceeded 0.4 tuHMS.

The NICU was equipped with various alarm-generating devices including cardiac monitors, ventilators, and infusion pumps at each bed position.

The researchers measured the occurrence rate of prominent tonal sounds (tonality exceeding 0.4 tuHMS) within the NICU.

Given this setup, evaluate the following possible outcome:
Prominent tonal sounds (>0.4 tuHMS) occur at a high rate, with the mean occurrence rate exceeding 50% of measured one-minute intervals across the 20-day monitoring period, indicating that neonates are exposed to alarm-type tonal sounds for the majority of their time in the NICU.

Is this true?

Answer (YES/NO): YES